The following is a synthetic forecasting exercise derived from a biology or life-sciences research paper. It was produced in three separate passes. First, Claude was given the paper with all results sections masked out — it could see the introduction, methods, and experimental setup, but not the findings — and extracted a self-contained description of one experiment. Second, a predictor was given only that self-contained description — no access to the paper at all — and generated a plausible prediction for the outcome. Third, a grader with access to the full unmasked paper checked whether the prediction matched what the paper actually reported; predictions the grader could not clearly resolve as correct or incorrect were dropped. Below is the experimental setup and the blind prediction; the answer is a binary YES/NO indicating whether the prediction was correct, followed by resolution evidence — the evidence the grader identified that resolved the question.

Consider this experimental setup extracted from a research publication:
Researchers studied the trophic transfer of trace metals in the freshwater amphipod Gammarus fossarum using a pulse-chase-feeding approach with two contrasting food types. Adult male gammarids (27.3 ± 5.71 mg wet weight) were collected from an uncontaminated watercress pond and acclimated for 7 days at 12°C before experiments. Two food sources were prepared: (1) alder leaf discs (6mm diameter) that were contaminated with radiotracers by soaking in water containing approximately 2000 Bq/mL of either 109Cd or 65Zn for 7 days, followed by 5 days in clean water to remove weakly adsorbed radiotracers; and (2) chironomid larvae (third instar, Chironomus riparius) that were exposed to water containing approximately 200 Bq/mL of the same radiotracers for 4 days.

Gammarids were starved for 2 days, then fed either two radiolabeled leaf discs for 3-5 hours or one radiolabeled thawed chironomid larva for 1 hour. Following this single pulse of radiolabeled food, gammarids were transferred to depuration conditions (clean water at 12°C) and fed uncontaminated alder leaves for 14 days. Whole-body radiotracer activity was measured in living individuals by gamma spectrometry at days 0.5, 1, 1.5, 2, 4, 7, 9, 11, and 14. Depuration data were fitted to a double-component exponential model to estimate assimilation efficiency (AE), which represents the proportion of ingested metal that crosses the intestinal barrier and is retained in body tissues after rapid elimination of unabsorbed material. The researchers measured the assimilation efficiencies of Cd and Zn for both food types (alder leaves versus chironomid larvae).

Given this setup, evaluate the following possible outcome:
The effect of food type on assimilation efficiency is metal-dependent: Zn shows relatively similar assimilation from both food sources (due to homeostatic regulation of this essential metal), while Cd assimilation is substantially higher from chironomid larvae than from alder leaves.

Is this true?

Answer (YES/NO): NO